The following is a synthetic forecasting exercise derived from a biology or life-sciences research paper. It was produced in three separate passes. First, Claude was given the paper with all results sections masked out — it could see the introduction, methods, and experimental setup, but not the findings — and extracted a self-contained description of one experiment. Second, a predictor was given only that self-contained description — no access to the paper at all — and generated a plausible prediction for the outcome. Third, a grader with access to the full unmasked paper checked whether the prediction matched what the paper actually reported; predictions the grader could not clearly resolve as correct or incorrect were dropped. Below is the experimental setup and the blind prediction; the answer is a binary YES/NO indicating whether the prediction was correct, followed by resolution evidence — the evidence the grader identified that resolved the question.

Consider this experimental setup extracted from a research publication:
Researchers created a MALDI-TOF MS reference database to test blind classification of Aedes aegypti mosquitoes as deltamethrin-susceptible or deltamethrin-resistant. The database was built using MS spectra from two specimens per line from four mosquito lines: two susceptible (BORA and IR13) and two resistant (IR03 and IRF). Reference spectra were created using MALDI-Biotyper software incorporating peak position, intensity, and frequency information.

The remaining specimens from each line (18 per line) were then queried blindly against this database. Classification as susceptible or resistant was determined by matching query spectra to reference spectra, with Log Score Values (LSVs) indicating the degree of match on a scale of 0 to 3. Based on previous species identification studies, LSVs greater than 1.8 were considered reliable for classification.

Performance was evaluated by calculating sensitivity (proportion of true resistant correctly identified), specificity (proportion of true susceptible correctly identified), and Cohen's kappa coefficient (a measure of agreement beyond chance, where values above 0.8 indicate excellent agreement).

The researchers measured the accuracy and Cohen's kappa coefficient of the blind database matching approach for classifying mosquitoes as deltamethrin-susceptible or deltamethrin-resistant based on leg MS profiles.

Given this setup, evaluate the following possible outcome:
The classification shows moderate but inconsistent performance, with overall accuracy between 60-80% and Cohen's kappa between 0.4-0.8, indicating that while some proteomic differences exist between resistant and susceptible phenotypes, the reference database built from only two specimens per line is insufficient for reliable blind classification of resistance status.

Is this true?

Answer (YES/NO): YES